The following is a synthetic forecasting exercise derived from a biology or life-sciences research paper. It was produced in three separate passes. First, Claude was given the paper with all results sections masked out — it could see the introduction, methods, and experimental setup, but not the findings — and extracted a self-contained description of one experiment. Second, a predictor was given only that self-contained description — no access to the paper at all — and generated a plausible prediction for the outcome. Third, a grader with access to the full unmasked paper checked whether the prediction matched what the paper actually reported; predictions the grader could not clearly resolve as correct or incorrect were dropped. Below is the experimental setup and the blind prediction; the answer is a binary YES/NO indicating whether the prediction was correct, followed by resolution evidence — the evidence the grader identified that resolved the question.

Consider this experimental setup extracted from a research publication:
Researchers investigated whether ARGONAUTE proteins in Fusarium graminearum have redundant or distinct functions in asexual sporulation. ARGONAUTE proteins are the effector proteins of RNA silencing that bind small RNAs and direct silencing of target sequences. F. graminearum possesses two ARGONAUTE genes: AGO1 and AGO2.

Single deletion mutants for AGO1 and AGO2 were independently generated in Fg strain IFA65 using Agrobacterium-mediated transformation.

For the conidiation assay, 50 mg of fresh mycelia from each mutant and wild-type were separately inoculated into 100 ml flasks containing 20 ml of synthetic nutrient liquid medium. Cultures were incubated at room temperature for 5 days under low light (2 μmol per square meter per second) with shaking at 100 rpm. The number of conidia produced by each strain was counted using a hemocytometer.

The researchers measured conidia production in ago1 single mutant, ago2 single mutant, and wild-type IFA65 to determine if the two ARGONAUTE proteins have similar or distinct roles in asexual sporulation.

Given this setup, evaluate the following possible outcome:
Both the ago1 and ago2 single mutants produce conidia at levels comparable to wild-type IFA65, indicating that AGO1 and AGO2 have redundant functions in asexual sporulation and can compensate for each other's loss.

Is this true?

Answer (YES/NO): NO